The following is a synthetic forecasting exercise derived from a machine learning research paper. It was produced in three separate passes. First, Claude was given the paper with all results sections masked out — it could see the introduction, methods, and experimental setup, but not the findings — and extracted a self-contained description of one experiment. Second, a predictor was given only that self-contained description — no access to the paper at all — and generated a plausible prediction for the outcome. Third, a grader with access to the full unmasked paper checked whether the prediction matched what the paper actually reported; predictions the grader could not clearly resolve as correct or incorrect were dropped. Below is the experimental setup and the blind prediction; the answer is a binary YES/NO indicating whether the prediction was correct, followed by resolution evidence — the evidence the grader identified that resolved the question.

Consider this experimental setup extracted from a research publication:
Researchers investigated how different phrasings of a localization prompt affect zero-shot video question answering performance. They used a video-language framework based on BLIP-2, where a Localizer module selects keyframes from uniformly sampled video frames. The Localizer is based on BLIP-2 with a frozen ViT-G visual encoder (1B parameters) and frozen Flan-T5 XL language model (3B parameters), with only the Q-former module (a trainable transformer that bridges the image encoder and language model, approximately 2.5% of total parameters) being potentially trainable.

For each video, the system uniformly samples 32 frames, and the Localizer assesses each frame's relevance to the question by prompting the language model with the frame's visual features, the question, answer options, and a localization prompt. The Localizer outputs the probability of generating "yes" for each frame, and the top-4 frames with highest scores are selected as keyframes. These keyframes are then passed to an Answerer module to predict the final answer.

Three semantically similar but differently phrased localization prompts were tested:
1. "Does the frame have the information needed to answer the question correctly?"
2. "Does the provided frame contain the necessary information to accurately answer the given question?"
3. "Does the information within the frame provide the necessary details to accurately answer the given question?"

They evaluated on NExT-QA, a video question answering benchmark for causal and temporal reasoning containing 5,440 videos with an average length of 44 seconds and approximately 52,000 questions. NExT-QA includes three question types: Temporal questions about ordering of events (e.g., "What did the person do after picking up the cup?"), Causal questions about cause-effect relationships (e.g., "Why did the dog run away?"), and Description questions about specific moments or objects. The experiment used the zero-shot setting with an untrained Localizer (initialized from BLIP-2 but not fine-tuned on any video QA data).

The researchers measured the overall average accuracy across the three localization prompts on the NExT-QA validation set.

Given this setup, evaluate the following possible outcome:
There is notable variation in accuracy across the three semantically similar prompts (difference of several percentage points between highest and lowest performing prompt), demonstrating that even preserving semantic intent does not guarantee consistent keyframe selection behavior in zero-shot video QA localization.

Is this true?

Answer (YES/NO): NO